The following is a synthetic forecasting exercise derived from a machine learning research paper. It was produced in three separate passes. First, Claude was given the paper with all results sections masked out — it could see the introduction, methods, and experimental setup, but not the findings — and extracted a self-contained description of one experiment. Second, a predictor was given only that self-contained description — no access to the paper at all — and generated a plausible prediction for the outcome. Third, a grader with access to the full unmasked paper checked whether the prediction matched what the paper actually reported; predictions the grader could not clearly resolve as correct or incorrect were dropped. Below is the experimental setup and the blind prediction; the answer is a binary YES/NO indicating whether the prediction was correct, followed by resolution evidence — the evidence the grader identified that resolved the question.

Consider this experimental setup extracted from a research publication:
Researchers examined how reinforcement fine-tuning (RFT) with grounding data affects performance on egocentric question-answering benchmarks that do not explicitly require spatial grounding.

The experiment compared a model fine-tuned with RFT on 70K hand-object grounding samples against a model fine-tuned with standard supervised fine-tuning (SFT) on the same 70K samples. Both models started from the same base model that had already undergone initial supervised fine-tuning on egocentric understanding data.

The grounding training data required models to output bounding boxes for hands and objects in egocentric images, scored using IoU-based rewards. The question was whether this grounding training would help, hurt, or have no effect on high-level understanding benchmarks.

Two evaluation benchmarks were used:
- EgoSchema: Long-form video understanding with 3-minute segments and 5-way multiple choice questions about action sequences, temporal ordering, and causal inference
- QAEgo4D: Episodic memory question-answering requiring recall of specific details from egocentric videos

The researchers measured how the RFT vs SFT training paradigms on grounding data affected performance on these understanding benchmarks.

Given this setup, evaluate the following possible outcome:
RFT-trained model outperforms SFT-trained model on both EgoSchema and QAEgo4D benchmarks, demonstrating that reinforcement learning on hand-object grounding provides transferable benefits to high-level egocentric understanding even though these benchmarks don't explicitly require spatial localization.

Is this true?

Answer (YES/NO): NO